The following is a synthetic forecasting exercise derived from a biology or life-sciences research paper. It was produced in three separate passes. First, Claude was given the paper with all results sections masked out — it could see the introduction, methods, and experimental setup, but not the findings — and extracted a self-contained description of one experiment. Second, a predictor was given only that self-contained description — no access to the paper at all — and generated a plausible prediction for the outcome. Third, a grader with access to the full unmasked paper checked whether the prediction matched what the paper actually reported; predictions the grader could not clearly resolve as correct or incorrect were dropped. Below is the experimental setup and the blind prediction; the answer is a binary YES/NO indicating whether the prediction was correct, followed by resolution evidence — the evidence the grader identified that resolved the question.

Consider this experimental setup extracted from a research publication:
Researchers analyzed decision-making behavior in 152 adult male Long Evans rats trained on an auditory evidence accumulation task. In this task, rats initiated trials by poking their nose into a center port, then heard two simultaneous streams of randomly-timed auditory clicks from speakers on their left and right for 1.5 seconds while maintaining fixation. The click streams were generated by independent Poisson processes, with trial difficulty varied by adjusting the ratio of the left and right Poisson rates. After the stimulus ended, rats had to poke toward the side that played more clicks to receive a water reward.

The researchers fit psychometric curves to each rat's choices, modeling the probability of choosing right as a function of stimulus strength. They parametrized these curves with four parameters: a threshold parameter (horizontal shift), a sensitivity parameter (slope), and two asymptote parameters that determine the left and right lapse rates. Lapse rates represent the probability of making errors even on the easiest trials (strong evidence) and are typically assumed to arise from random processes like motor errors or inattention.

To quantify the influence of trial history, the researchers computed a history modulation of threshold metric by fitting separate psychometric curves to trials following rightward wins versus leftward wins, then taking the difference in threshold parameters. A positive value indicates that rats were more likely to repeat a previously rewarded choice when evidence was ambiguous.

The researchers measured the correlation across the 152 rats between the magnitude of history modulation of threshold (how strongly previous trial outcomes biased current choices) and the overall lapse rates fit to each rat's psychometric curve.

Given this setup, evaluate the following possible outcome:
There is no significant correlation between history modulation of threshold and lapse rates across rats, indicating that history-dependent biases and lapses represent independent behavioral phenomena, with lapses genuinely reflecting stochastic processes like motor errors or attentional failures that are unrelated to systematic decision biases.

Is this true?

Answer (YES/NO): NO